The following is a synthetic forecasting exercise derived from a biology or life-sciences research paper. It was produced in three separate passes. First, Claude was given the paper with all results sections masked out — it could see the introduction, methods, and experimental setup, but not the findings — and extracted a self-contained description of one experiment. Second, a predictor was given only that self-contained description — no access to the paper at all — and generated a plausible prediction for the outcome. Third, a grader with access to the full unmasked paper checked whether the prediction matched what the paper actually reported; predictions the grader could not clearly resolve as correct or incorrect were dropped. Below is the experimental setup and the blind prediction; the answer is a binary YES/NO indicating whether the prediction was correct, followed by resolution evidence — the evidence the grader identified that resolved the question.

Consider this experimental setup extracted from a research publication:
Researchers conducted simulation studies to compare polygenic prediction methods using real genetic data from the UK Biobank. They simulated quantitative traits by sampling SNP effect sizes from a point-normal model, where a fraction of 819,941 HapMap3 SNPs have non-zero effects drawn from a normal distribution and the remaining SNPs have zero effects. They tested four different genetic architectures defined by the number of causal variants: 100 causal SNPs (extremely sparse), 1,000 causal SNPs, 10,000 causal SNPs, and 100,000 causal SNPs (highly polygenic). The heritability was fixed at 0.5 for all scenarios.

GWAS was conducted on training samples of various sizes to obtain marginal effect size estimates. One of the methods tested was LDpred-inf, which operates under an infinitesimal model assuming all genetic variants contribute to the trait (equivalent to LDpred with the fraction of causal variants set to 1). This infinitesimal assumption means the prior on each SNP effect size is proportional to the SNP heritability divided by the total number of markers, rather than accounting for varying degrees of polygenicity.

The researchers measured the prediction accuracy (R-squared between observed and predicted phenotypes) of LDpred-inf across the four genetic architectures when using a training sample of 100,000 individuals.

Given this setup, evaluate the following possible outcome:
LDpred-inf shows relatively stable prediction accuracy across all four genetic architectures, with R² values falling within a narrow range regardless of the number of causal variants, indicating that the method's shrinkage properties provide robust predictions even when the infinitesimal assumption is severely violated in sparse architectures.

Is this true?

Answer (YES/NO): NO